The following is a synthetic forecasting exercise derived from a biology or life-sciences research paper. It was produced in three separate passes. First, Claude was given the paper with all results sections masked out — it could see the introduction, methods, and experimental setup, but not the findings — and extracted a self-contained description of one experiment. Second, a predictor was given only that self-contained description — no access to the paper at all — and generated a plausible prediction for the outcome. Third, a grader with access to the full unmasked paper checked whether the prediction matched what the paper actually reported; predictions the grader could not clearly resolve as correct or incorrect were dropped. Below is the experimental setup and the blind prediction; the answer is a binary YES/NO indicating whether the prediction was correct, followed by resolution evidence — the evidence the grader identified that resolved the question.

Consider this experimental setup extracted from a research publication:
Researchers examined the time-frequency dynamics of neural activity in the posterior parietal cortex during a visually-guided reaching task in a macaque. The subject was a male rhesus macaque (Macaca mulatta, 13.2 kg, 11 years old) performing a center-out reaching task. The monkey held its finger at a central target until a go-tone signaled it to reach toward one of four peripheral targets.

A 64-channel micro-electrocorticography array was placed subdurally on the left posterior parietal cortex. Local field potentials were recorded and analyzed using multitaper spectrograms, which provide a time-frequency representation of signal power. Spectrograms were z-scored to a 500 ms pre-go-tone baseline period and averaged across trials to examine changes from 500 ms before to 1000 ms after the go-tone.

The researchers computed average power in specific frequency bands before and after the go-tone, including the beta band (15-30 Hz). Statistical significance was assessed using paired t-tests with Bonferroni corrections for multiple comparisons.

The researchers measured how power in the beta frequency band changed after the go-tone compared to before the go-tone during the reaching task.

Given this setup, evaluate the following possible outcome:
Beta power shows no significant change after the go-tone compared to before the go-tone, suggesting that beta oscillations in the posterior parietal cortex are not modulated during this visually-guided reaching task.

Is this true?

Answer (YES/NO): NO